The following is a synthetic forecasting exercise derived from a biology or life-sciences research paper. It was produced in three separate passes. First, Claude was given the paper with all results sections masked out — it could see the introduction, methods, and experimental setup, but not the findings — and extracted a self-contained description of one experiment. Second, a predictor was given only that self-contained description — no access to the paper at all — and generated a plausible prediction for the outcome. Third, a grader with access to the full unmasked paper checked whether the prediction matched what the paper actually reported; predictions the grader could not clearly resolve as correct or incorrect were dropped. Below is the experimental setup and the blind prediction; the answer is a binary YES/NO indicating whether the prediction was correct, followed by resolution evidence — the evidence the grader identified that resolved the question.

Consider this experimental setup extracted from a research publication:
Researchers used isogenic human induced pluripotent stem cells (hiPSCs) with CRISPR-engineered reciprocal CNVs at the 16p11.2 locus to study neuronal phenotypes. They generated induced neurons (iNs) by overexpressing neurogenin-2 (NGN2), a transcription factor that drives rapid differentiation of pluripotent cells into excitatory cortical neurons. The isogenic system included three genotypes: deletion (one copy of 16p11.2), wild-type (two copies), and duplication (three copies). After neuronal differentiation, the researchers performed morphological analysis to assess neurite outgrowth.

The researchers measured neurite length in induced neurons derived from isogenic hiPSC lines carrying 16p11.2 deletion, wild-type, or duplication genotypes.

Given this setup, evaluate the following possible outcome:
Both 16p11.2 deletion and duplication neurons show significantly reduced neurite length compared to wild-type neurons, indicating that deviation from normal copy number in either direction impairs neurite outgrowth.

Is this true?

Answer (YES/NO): YES